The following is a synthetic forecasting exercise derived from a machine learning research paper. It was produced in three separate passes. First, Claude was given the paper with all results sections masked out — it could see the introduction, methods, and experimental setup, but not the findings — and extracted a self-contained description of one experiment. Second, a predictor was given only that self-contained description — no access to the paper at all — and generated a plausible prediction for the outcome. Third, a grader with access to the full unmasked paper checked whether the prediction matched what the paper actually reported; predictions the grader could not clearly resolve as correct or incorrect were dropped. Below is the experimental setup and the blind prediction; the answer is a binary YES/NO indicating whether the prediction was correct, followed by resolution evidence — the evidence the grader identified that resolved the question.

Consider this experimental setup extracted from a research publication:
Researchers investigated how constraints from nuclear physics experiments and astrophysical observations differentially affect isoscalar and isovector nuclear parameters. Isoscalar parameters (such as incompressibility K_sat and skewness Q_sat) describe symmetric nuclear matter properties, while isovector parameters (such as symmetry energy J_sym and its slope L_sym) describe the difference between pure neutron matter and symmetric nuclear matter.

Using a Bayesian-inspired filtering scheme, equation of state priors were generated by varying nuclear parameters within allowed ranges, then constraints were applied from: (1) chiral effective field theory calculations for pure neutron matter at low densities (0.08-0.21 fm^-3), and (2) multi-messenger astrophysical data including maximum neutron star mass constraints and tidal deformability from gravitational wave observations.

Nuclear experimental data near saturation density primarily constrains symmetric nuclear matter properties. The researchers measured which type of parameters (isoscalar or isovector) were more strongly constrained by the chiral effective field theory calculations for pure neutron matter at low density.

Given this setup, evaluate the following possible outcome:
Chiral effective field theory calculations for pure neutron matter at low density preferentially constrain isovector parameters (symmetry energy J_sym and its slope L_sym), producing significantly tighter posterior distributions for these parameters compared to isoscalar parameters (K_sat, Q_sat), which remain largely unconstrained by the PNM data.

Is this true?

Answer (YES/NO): YES